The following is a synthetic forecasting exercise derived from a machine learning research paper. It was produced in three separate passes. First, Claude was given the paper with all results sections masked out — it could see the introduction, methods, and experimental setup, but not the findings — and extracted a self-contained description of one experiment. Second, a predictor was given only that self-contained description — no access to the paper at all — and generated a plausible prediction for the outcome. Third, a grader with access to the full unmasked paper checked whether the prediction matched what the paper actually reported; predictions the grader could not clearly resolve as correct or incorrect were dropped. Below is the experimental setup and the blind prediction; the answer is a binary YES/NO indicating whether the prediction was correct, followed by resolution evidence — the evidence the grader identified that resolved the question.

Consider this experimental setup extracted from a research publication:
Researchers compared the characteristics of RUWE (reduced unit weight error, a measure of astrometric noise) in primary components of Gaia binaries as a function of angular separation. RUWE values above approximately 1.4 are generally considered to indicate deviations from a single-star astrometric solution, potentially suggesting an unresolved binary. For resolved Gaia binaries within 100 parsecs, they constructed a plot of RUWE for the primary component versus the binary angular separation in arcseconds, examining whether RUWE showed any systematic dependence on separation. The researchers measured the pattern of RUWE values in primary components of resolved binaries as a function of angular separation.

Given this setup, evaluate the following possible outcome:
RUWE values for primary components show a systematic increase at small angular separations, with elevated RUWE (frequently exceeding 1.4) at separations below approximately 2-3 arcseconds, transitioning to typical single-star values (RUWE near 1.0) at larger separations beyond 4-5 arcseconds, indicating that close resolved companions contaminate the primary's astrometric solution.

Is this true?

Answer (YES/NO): YES